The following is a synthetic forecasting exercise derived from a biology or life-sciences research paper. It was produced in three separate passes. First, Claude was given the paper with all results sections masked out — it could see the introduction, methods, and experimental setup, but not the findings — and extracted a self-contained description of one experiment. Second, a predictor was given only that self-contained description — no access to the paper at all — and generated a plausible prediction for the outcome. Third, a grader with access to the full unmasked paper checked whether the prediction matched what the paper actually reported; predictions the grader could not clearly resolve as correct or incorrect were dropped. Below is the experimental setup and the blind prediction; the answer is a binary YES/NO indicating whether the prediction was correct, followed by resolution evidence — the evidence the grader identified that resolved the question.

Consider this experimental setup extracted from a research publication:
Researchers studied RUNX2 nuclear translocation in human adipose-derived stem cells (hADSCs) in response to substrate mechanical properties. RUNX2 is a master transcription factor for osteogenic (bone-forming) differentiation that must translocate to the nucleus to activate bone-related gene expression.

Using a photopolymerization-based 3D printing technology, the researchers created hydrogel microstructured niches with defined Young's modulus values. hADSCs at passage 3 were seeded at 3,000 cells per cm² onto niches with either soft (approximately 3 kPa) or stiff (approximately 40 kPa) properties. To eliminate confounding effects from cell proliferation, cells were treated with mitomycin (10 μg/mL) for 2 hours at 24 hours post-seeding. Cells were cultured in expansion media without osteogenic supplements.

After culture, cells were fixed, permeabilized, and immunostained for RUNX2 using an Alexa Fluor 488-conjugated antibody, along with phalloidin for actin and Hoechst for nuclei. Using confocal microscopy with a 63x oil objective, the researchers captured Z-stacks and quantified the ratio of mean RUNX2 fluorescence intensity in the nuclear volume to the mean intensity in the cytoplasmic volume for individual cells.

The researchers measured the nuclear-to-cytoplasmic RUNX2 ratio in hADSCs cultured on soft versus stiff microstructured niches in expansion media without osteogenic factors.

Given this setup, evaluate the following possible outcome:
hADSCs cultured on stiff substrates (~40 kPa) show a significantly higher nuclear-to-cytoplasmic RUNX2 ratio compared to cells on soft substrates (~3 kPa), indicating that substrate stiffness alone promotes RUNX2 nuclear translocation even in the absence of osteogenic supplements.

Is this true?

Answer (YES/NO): YES